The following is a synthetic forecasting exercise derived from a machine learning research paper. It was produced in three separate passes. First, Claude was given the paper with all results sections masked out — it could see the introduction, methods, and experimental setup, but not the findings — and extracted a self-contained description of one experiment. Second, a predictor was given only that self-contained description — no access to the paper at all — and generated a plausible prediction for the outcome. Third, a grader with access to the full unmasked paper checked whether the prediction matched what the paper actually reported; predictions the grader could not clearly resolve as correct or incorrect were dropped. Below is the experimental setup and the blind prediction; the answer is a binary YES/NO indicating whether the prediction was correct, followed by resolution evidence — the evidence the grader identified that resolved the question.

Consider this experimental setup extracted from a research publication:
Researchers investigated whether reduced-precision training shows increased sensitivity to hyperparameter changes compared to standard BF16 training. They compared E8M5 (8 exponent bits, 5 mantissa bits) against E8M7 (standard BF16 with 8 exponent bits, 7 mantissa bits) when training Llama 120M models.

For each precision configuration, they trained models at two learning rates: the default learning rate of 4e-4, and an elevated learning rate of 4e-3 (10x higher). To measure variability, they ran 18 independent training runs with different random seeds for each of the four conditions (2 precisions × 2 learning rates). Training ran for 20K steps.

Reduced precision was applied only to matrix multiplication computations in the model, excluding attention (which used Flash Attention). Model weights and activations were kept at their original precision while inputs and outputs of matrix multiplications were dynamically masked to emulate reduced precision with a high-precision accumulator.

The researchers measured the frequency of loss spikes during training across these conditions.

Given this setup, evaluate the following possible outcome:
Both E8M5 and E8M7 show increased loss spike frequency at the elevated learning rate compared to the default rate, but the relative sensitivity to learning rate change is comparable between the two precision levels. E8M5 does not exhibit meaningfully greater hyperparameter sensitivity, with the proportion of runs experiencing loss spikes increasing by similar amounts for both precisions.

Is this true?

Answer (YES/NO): NO